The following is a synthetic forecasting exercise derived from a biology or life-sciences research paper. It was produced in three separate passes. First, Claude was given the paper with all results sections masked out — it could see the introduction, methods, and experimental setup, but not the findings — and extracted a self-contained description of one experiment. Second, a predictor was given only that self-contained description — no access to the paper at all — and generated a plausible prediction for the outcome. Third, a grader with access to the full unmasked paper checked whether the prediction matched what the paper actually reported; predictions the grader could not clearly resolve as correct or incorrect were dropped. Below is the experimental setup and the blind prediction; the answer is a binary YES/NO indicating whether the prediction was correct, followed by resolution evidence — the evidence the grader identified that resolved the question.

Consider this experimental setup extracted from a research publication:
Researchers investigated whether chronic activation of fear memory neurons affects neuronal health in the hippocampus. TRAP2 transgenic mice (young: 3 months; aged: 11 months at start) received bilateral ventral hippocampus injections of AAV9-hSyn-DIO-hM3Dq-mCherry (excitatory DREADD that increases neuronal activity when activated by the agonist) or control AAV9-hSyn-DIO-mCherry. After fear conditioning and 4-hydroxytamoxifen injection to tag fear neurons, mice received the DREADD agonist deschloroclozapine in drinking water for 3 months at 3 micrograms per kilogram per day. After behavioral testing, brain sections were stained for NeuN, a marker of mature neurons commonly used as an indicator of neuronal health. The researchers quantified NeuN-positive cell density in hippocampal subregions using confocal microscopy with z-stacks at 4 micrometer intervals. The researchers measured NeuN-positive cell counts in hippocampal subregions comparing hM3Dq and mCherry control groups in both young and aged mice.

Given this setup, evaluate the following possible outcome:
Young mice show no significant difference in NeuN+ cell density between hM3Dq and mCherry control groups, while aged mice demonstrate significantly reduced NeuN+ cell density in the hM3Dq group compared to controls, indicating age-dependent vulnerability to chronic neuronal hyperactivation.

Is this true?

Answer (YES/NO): NO